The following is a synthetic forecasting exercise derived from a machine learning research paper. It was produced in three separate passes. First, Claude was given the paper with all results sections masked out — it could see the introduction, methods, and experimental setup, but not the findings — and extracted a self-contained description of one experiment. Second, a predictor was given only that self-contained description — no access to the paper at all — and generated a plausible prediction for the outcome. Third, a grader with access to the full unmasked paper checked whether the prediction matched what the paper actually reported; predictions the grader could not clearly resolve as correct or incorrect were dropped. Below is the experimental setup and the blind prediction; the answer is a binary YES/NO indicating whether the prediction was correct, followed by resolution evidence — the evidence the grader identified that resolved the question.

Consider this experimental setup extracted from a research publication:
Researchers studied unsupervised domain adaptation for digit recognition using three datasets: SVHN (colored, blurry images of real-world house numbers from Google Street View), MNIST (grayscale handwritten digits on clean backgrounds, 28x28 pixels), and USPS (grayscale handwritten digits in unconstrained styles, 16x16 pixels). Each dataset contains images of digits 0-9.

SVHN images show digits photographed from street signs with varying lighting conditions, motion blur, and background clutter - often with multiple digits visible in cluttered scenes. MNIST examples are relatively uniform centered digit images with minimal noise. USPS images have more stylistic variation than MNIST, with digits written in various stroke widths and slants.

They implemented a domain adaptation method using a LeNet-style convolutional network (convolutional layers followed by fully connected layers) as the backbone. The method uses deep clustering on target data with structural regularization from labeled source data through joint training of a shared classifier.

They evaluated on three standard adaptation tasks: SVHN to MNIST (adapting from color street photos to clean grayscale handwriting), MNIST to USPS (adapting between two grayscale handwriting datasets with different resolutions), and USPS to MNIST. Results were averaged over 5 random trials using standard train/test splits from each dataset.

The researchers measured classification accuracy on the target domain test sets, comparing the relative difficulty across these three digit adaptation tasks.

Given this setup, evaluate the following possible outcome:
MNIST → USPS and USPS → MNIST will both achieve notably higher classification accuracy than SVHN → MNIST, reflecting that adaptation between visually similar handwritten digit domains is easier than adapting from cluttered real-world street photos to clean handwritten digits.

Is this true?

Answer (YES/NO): NO